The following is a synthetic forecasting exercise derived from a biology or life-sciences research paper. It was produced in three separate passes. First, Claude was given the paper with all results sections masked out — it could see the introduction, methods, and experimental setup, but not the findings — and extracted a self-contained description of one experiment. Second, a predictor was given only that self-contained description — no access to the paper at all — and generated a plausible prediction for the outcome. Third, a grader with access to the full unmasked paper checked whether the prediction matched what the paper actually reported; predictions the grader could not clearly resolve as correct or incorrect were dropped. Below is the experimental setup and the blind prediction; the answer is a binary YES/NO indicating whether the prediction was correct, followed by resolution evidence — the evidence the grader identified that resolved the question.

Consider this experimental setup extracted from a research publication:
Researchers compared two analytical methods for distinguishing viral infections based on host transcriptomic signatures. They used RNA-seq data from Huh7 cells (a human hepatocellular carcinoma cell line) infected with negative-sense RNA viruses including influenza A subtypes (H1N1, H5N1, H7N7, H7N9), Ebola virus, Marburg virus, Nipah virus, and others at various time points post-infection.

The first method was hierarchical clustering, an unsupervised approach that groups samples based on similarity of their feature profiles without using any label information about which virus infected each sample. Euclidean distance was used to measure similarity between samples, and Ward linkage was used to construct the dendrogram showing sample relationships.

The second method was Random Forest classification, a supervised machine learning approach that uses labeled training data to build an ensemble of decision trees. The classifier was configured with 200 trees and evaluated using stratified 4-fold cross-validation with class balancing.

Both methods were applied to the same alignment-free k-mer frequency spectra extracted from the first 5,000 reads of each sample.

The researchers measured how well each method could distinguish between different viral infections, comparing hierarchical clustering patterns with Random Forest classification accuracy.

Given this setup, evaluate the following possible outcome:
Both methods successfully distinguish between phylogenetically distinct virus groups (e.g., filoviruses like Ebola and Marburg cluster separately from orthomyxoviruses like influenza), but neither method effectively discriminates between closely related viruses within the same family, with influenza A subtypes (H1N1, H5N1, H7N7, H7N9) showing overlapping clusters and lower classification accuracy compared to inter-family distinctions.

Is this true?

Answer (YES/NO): NO